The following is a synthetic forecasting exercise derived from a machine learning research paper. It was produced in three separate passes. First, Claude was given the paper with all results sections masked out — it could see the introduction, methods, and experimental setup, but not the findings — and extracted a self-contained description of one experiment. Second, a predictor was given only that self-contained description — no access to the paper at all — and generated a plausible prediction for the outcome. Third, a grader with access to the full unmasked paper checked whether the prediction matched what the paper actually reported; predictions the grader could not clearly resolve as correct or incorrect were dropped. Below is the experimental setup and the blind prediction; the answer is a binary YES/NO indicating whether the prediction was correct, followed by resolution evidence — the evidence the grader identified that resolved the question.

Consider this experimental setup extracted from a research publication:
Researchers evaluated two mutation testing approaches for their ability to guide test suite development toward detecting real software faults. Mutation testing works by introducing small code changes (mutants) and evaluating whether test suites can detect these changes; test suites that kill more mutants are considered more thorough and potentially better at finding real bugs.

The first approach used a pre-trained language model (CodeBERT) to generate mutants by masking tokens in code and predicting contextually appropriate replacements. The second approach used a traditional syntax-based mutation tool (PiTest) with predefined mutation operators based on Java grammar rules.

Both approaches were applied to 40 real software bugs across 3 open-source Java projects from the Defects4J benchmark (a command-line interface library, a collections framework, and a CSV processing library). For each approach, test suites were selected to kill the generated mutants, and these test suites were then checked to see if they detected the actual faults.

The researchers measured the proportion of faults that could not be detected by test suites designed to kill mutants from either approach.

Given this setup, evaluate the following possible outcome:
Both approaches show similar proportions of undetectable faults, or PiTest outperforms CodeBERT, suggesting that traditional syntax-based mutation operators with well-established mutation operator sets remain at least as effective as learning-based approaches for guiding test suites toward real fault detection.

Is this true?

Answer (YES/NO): YES